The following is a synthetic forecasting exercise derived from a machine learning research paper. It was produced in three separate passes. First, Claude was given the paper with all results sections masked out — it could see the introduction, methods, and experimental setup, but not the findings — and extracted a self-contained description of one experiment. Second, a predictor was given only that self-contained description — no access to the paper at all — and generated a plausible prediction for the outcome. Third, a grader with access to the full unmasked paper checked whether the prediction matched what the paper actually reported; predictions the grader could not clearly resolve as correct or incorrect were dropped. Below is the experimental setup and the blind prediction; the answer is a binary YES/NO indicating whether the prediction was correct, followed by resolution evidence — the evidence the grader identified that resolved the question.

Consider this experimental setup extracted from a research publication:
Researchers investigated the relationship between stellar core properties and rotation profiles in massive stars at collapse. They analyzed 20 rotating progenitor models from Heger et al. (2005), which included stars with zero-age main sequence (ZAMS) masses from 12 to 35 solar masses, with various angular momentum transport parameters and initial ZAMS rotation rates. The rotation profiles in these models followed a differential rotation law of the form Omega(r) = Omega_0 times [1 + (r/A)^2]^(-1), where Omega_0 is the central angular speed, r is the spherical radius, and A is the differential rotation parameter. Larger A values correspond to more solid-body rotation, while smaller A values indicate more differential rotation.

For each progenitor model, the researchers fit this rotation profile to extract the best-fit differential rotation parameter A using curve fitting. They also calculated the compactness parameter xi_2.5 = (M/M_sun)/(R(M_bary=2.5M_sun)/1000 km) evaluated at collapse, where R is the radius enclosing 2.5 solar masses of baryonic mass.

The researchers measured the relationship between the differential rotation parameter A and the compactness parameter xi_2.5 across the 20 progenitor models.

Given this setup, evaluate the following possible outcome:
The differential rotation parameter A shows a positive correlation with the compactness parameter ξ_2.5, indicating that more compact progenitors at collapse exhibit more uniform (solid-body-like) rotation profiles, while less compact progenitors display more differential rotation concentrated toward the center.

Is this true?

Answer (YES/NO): YES